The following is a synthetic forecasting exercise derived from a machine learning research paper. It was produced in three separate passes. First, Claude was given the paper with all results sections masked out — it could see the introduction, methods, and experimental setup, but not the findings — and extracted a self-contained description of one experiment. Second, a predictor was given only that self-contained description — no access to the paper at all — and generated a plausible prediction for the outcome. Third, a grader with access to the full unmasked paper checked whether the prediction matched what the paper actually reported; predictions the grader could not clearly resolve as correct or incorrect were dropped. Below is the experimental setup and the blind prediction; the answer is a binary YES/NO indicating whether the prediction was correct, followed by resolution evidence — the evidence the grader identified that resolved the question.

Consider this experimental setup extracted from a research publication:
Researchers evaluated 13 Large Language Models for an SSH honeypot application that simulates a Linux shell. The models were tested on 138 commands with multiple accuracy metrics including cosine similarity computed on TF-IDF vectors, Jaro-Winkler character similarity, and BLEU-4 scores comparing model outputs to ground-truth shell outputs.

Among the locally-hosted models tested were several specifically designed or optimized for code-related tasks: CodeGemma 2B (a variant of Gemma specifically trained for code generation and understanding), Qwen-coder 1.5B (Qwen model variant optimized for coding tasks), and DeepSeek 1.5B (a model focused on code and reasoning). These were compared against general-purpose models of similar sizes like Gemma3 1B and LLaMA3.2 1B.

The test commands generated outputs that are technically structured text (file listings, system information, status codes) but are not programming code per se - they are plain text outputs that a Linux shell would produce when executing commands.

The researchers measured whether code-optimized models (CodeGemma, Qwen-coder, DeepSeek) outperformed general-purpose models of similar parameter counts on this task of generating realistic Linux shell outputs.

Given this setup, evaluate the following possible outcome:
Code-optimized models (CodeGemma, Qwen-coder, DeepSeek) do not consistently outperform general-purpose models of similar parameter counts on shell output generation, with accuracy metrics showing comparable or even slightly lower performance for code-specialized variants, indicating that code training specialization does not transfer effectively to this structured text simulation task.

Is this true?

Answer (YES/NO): YES